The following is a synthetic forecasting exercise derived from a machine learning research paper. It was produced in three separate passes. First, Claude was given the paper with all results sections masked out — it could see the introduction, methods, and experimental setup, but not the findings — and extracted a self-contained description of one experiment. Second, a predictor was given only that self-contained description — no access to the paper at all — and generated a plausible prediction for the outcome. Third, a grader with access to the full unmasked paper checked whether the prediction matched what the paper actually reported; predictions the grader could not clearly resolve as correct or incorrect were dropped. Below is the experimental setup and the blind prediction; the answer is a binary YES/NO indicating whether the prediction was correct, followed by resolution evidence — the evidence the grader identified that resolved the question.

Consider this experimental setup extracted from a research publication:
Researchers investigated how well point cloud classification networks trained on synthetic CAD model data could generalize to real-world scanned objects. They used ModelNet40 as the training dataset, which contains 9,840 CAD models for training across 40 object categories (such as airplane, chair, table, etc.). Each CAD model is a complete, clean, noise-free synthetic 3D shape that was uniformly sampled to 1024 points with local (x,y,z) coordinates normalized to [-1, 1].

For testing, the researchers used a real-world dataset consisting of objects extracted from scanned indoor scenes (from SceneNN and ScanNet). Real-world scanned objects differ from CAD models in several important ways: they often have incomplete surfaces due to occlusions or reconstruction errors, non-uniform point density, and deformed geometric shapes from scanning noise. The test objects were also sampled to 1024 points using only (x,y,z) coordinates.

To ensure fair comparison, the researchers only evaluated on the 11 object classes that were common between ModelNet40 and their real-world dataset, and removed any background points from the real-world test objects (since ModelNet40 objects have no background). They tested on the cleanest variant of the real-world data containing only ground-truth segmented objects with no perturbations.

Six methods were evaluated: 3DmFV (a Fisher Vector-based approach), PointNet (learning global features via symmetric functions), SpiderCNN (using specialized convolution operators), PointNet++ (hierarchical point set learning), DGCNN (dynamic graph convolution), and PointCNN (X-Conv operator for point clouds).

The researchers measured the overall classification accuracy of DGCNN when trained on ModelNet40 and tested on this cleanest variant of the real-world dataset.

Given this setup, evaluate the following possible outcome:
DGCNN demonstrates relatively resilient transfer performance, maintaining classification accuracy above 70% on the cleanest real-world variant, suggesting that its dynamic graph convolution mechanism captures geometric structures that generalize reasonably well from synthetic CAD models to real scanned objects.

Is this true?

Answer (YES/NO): NO